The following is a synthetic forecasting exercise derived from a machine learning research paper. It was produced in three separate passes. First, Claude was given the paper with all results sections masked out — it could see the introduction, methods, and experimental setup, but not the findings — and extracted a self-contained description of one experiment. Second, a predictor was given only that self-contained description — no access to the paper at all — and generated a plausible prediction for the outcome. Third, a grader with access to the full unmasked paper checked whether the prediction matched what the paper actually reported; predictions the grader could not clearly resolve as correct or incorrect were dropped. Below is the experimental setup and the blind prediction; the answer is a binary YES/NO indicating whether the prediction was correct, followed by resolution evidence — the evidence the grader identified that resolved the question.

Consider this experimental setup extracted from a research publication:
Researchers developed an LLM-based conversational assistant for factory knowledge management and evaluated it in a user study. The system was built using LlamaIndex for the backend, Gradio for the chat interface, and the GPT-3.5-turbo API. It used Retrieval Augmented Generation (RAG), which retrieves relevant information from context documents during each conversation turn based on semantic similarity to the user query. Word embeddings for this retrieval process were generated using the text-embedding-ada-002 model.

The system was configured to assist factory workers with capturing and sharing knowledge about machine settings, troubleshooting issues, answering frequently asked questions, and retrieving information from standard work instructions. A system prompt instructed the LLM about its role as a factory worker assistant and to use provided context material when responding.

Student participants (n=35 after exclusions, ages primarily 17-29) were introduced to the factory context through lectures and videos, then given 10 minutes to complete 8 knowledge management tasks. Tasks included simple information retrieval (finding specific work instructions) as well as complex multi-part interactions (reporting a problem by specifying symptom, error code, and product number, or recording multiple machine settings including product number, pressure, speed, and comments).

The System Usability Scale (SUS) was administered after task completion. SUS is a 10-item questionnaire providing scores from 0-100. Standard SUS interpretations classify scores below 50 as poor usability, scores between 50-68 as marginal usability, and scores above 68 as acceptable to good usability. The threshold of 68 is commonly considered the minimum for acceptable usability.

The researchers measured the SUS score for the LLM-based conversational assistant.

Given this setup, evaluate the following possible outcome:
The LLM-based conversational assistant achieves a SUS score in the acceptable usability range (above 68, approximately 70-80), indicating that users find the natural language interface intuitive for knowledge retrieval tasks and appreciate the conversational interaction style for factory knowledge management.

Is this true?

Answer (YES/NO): NO